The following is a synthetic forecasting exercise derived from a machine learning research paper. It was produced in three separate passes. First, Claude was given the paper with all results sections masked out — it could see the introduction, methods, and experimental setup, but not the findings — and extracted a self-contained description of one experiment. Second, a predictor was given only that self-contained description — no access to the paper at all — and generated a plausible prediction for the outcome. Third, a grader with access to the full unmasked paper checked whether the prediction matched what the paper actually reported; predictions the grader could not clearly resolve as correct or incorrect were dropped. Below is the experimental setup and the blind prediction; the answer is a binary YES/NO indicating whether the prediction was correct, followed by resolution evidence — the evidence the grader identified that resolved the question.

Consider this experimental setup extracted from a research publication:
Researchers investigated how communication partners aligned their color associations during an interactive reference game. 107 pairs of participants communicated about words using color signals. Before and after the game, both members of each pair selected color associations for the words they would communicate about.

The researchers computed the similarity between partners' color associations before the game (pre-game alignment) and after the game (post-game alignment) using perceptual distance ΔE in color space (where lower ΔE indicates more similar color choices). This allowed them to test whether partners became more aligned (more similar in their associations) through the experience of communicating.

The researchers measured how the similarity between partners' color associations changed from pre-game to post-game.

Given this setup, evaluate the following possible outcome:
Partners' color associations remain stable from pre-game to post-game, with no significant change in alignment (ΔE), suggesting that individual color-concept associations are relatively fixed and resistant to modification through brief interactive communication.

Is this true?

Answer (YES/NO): NO